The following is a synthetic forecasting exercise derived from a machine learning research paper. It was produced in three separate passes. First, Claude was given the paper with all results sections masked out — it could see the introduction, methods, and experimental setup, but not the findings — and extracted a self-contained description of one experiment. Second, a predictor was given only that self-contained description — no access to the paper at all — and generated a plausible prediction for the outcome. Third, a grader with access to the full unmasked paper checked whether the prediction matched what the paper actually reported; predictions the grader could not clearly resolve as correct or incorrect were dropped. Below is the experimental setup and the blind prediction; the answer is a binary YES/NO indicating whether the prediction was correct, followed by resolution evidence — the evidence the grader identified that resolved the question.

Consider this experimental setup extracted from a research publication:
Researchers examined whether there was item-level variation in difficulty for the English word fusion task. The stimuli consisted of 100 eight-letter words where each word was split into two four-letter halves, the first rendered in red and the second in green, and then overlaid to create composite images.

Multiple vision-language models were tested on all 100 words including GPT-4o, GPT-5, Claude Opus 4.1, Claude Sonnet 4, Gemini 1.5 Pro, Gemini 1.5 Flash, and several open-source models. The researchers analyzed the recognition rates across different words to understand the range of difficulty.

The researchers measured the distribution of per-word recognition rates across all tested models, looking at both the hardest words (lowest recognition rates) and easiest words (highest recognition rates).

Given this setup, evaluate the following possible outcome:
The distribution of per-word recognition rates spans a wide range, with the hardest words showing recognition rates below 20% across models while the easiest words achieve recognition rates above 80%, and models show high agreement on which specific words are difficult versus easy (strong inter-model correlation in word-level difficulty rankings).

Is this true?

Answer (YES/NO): NO